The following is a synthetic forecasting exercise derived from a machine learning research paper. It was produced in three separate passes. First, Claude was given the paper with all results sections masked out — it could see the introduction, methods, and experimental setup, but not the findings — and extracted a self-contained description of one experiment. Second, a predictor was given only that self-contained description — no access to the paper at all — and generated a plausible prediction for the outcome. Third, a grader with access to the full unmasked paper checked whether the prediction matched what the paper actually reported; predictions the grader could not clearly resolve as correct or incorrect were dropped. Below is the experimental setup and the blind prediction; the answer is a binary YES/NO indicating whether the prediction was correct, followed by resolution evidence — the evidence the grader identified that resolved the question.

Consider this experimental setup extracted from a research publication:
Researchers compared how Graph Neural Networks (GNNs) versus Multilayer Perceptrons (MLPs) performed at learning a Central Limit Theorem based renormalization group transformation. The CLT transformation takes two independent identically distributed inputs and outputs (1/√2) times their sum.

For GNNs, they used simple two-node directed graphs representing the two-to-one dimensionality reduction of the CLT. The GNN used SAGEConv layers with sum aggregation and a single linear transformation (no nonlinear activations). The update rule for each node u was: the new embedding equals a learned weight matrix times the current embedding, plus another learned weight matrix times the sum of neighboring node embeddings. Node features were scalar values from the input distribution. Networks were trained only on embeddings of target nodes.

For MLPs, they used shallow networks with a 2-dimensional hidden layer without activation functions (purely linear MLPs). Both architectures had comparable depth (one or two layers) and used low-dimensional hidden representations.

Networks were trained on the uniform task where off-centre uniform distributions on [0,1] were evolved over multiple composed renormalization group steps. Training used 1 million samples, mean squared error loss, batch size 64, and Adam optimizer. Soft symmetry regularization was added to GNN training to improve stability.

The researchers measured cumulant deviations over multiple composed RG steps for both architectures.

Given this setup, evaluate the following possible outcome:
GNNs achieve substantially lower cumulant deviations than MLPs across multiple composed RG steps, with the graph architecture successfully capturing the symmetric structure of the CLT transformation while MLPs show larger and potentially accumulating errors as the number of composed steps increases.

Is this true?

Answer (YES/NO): NO